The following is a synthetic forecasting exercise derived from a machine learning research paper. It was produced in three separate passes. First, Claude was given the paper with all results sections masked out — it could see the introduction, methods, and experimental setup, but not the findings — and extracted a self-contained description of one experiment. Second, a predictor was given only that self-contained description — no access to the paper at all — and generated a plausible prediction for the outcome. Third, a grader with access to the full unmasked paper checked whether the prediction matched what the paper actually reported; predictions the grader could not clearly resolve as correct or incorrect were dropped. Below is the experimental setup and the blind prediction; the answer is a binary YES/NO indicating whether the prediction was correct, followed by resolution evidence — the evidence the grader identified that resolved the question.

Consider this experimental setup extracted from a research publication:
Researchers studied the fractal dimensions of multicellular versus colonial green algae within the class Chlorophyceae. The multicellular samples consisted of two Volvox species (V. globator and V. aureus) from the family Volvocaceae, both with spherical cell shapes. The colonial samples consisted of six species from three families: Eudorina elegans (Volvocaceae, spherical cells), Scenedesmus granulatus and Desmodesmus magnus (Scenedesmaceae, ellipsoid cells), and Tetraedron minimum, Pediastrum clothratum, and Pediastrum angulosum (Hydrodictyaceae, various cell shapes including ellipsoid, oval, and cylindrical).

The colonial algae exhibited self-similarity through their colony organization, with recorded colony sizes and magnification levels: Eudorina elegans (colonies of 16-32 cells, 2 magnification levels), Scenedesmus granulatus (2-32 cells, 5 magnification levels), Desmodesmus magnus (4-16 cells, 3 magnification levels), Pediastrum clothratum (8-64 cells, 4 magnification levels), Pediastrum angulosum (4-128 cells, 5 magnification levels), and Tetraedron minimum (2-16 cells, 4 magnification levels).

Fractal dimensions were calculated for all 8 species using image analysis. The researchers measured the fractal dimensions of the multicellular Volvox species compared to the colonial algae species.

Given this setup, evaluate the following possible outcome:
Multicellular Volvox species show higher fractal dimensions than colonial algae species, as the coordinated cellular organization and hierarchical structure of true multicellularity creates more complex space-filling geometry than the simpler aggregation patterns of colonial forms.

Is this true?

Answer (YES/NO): NO